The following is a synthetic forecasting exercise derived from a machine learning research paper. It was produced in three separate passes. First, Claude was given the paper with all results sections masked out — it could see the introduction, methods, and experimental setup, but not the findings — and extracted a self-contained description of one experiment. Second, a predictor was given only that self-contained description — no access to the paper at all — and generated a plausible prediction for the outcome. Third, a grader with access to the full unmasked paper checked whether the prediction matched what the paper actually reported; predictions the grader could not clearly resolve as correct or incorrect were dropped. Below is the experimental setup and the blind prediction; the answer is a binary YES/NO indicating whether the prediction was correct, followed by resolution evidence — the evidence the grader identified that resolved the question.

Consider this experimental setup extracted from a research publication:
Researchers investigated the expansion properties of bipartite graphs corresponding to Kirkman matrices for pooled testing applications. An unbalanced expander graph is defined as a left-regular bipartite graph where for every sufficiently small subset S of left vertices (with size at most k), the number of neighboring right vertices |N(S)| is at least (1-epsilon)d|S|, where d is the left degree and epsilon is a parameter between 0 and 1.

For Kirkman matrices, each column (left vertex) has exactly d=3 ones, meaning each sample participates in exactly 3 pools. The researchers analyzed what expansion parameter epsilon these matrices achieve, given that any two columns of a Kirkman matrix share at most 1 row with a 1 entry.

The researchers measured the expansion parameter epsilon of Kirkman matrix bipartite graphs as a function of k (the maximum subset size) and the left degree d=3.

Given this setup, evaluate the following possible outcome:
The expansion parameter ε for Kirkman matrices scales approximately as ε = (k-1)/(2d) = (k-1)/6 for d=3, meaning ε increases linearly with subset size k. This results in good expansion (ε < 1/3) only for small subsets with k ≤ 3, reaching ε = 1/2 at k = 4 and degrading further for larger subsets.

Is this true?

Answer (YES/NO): NO